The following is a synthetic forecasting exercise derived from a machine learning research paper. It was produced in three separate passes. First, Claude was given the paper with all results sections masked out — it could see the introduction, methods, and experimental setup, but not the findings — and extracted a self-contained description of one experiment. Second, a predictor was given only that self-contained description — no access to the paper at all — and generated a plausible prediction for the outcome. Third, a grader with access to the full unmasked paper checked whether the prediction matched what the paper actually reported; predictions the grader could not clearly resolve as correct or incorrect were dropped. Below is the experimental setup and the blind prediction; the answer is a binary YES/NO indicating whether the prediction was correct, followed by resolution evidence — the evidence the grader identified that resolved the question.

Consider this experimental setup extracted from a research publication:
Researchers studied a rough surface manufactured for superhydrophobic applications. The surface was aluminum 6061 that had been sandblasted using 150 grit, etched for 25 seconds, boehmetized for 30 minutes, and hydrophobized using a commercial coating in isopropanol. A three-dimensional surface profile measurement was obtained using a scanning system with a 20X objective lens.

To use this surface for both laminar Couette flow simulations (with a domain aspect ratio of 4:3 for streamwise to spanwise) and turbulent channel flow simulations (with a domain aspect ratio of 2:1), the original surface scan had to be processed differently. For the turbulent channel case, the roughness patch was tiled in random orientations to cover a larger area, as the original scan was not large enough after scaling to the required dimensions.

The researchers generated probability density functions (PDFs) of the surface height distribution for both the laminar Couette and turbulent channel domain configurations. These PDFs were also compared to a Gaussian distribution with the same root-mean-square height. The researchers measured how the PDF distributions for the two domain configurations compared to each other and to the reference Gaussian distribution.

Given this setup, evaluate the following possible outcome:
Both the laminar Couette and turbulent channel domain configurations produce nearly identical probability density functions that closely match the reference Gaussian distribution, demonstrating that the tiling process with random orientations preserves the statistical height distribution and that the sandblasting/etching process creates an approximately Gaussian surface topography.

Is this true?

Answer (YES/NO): NO